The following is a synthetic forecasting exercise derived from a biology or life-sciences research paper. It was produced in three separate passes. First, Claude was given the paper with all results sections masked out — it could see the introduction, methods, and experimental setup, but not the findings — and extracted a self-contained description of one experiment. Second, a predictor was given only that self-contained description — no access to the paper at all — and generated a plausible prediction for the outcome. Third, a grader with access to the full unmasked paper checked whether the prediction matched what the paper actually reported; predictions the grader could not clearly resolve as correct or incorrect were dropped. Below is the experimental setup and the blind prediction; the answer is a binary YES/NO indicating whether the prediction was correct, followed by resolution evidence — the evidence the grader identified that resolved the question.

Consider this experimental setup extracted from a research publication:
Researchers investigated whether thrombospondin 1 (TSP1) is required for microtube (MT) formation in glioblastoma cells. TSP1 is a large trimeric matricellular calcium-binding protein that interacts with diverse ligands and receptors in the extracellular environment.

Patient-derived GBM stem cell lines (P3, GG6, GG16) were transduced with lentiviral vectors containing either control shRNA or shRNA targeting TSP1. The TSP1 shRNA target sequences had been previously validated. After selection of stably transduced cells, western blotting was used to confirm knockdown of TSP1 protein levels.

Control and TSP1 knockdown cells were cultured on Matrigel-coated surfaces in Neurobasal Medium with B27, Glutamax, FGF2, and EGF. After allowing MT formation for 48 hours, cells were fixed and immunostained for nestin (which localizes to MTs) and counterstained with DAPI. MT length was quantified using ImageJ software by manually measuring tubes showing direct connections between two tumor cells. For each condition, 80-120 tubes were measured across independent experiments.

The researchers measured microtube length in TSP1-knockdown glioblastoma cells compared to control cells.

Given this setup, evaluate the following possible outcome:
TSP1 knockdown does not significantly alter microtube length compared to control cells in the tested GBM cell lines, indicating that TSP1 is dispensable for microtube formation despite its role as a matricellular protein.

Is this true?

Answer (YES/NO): NO